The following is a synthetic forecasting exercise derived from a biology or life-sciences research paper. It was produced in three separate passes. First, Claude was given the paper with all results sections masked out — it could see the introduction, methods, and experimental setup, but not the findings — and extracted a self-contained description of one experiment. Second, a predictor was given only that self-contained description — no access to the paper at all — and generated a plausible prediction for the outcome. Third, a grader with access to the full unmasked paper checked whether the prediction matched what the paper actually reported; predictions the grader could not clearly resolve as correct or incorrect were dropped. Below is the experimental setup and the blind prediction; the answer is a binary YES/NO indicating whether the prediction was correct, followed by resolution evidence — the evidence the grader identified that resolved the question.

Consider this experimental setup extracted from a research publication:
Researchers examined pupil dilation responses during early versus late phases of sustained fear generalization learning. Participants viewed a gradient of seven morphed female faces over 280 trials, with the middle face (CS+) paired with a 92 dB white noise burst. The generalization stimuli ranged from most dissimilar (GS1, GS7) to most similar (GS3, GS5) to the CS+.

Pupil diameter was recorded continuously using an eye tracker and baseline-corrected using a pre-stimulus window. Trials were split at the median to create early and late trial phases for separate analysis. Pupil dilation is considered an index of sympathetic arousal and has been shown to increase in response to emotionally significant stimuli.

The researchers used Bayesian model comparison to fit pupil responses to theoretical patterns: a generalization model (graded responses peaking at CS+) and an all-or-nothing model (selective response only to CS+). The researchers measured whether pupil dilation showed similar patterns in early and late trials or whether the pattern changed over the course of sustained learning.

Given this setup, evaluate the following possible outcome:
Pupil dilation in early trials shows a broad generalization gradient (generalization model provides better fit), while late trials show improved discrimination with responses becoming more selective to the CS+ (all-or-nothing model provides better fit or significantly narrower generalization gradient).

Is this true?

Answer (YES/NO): NO